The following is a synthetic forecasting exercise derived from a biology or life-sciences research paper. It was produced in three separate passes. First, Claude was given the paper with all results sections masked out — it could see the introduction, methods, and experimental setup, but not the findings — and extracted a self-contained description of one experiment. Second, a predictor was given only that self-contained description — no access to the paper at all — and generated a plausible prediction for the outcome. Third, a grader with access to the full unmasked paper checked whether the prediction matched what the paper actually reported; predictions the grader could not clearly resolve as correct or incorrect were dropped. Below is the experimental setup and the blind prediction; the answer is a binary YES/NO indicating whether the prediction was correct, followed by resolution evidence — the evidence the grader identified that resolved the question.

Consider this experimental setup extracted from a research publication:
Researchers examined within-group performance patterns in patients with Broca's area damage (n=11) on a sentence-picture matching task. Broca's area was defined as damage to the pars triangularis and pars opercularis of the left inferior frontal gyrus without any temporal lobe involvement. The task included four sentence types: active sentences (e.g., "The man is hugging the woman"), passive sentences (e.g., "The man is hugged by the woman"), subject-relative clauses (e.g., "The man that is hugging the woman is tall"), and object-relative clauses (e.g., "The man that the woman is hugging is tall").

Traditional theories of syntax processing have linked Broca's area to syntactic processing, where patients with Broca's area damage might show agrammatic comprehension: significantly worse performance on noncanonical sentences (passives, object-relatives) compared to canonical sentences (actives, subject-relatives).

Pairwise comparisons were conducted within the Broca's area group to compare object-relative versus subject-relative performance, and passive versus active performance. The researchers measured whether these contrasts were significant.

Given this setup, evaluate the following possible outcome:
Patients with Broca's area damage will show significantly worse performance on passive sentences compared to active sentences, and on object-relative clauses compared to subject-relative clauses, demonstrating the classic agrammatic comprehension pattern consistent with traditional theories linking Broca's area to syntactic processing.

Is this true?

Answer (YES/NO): NO